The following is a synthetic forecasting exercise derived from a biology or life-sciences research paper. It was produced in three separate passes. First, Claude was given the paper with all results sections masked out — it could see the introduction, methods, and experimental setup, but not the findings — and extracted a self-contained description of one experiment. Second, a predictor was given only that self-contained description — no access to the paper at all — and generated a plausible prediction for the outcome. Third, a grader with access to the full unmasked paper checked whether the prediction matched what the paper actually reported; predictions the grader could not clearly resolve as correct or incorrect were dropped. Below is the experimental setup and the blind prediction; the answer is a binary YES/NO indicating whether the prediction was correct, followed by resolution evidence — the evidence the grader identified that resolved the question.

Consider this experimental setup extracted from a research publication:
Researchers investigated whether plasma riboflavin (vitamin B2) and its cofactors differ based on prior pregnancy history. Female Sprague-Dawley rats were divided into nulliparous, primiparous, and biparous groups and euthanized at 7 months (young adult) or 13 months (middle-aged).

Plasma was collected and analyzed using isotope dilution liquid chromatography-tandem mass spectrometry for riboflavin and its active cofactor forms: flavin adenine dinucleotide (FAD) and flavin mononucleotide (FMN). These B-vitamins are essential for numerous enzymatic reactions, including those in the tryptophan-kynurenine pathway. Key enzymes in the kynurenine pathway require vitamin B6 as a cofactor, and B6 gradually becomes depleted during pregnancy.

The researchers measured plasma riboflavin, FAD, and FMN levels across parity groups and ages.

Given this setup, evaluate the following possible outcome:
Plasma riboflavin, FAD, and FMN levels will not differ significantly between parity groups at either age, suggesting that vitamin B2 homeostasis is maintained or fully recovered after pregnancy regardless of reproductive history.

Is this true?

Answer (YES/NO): NO